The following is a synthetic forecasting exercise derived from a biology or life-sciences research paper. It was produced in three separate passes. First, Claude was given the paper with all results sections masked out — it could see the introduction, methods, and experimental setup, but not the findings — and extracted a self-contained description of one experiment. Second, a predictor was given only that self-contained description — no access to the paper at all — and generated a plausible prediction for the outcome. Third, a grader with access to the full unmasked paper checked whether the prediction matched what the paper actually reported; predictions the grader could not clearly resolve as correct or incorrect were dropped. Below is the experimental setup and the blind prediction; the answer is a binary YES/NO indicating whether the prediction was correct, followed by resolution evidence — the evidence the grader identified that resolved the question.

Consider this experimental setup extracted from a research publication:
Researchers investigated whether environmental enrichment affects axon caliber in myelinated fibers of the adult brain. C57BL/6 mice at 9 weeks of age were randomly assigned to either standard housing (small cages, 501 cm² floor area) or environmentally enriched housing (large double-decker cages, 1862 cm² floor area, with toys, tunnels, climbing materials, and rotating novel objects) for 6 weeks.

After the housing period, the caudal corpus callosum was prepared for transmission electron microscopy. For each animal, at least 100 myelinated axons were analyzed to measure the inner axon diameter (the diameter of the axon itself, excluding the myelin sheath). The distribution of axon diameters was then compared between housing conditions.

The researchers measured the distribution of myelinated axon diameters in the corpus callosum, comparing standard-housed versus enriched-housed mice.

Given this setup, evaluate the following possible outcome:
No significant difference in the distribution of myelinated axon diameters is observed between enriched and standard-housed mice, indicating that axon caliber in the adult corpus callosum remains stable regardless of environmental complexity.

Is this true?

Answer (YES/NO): NO